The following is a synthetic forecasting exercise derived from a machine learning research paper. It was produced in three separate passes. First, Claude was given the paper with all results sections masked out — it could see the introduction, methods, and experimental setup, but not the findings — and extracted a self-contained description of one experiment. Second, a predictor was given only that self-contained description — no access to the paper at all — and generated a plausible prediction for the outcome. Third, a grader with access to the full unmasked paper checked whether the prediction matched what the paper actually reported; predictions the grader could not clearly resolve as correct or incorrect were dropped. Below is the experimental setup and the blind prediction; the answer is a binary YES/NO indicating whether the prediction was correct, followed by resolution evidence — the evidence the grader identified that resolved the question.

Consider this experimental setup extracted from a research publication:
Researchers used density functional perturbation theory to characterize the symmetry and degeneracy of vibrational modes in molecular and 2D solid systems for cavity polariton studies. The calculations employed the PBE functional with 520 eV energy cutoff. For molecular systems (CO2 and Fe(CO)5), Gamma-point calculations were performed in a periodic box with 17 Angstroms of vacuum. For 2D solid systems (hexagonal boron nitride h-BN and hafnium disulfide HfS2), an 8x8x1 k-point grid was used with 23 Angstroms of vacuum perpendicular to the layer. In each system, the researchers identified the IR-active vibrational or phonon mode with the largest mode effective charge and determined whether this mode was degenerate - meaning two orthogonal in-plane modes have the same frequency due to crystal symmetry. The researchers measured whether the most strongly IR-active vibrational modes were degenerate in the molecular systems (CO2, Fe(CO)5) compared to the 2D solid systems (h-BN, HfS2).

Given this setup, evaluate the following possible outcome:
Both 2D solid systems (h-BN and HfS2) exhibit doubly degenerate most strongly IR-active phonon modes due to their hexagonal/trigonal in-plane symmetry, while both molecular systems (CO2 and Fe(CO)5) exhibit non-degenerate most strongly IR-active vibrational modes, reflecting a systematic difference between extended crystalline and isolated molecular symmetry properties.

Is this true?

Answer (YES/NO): YES